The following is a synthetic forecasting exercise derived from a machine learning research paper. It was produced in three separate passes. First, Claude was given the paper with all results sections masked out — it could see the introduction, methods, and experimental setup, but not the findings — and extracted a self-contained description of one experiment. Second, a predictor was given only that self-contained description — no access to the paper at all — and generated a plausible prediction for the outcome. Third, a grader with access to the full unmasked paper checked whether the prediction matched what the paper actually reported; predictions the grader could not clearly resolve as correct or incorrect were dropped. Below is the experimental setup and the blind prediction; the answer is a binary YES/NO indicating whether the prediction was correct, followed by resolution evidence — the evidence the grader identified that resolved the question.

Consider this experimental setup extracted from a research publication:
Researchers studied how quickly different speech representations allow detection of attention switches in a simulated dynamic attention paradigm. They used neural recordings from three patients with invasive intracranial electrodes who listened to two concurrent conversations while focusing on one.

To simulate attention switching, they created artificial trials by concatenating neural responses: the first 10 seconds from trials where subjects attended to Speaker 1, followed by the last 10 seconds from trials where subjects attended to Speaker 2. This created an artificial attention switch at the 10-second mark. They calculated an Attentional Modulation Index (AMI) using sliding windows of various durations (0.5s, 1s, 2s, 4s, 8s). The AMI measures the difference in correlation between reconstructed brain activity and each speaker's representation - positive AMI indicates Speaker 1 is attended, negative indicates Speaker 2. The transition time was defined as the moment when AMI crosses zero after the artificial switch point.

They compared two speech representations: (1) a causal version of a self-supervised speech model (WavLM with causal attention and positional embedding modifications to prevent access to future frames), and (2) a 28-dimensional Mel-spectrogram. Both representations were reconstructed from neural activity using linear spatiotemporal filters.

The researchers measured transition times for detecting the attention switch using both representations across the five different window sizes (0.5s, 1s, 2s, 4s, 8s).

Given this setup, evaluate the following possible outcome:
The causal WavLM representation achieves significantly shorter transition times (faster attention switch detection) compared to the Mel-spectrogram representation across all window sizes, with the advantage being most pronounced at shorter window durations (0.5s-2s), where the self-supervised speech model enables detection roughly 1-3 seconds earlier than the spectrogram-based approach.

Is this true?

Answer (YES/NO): NO